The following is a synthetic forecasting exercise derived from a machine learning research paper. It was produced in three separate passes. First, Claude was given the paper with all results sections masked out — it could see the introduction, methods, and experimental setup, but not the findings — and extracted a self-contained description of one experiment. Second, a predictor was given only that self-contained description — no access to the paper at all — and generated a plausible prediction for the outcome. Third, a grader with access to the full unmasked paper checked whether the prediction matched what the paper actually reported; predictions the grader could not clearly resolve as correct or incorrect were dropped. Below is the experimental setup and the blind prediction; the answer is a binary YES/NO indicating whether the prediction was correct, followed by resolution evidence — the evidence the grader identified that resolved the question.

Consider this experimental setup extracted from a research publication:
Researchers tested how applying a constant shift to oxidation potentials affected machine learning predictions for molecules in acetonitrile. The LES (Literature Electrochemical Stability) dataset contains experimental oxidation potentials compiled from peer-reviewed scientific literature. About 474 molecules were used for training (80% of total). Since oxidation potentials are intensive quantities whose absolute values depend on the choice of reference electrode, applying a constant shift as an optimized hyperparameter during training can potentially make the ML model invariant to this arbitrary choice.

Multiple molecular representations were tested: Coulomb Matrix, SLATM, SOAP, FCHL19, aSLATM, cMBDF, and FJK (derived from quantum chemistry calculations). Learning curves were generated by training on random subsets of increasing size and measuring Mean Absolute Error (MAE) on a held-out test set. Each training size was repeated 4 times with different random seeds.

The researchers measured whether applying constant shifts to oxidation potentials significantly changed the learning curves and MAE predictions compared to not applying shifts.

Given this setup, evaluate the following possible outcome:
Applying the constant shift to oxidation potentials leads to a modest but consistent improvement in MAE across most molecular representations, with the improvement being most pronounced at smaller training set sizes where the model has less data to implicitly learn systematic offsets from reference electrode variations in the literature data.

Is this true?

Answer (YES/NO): NO